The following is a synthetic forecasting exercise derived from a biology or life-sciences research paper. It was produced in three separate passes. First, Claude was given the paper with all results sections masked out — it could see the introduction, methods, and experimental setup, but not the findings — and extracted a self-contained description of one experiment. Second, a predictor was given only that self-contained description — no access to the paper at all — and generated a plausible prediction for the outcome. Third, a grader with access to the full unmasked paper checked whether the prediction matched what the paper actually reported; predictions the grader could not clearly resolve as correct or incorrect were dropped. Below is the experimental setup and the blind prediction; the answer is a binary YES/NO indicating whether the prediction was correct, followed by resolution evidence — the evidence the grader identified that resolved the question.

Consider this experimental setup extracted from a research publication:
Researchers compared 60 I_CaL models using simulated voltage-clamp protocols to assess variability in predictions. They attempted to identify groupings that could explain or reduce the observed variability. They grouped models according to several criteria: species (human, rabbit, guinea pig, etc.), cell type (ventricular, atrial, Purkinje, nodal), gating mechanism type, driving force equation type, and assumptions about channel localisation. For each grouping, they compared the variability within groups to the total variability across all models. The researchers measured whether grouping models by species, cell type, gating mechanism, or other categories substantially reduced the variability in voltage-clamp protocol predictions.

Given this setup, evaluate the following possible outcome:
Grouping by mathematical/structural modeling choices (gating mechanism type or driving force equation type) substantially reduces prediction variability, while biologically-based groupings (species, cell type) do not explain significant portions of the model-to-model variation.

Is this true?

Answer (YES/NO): NO